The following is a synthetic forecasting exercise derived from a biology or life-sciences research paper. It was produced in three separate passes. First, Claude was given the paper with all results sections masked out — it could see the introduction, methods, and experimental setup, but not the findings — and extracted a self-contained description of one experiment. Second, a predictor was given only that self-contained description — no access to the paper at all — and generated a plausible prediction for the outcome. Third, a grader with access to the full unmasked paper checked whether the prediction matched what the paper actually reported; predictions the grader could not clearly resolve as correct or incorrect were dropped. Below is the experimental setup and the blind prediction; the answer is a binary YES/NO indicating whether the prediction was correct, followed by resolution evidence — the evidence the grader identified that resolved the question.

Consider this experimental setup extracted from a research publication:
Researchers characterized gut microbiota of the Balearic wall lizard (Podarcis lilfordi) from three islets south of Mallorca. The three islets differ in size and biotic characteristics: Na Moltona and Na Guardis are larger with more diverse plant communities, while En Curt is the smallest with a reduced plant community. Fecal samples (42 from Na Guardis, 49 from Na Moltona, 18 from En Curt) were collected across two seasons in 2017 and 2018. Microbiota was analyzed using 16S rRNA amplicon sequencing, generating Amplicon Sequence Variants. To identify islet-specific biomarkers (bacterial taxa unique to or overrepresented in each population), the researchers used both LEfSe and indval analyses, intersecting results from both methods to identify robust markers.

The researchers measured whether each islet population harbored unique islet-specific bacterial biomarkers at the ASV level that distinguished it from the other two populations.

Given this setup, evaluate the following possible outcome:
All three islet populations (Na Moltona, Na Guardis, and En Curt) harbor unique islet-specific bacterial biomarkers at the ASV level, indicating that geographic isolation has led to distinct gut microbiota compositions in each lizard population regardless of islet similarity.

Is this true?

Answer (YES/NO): NO